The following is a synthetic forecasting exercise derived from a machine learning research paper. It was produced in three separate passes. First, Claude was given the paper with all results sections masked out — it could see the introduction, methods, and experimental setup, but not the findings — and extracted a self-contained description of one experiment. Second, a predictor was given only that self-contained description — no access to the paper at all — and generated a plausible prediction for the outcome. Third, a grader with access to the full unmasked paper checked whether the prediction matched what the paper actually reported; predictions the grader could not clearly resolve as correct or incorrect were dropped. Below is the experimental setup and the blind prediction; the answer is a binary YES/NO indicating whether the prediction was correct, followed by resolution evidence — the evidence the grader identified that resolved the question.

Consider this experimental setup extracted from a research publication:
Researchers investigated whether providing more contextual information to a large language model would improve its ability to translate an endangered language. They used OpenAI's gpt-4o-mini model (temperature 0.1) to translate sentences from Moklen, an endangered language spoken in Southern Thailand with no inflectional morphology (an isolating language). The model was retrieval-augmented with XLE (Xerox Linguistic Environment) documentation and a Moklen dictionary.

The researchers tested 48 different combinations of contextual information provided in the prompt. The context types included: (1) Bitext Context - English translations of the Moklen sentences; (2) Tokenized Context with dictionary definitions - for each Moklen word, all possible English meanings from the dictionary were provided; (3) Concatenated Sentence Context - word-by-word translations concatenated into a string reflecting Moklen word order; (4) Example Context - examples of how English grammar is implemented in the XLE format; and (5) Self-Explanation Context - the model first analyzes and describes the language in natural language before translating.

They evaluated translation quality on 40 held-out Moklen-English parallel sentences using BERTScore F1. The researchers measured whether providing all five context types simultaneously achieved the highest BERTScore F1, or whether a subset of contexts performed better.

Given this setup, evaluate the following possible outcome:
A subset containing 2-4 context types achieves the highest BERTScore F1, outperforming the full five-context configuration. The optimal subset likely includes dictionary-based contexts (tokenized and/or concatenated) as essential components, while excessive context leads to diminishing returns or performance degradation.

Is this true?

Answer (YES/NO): NO